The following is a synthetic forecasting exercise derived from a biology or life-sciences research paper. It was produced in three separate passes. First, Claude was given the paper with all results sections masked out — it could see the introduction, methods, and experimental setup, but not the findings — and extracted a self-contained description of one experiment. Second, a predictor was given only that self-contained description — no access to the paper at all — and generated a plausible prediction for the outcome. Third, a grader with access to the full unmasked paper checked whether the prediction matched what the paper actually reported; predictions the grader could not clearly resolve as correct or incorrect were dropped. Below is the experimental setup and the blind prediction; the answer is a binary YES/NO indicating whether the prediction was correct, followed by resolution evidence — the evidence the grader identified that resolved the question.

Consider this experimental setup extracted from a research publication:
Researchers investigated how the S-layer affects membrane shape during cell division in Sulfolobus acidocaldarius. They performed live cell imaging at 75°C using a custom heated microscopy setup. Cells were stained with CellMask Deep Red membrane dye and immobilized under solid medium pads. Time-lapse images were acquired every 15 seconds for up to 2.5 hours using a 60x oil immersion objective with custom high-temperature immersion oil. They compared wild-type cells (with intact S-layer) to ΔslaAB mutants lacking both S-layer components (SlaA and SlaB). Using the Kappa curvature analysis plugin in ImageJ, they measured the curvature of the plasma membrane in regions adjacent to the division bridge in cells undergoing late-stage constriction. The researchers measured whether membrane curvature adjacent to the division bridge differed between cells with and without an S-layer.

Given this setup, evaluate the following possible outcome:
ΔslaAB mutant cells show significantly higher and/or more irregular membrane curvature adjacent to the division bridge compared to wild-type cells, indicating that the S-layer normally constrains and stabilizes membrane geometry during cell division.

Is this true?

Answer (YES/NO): YES